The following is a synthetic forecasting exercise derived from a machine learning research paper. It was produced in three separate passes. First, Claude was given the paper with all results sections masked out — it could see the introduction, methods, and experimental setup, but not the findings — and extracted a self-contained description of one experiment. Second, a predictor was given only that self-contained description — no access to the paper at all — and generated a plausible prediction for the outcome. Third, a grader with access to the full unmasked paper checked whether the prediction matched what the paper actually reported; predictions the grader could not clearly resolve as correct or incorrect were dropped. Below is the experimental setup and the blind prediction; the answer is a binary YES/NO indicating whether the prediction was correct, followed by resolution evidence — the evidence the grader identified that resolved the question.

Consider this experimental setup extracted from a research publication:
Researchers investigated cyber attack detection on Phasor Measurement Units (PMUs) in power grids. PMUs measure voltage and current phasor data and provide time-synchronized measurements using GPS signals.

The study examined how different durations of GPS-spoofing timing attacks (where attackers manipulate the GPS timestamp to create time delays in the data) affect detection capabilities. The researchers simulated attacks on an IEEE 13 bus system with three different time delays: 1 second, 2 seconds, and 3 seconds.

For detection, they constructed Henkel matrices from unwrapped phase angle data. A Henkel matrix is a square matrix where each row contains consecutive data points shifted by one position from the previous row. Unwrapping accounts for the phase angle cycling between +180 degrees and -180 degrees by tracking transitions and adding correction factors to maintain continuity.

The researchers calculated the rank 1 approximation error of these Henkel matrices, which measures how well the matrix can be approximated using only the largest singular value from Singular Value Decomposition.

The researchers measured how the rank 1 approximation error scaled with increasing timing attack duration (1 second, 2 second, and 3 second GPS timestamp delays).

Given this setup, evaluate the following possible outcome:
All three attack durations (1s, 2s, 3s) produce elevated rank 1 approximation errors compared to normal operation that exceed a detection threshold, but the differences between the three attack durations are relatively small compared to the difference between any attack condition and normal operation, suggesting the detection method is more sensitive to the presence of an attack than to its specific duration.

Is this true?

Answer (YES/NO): NO